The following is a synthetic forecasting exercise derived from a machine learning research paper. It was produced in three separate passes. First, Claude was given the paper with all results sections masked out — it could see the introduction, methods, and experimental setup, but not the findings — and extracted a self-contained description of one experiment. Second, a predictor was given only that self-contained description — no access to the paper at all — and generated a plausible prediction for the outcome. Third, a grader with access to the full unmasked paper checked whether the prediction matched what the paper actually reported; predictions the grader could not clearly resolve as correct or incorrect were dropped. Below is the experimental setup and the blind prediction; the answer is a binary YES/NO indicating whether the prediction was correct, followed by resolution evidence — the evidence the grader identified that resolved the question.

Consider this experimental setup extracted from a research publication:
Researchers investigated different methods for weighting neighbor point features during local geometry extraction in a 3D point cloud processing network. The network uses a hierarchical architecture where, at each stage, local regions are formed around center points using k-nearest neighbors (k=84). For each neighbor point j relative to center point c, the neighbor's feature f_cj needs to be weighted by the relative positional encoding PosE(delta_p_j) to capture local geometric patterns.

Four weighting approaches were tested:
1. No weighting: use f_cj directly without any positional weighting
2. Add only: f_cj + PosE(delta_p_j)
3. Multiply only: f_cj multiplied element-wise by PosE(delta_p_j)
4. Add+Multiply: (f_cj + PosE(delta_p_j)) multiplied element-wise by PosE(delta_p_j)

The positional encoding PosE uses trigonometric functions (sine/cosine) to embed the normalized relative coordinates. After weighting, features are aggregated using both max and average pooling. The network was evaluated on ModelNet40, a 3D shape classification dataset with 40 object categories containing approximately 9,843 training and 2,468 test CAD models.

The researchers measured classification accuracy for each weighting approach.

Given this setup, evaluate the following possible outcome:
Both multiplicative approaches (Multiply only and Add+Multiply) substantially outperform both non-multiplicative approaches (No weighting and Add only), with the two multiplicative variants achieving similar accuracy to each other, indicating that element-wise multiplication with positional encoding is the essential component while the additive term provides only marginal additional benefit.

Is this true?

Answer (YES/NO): NO